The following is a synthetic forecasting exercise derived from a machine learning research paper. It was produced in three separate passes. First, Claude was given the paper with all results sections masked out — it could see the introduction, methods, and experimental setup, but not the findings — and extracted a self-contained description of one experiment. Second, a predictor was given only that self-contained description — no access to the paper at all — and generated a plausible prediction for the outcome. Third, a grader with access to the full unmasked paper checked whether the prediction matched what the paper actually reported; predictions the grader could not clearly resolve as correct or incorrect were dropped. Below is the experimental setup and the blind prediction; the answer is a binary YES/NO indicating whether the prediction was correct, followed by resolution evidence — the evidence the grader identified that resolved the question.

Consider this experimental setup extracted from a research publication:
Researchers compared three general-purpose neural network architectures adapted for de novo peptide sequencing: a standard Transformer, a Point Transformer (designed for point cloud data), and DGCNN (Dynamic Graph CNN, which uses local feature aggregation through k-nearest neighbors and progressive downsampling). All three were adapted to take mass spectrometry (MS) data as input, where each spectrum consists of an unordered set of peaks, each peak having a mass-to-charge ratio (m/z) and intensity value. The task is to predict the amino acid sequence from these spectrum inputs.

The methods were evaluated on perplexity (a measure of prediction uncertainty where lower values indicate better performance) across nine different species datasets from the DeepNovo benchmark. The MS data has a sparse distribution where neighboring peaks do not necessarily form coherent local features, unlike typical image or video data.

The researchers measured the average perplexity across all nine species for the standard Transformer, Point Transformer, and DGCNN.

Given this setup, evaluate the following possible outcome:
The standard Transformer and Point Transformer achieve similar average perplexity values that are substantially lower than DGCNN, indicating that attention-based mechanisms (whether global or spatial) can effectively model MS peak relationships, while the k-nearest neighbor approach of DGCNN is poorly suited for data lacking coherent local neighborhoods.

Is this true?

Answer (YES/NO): YES